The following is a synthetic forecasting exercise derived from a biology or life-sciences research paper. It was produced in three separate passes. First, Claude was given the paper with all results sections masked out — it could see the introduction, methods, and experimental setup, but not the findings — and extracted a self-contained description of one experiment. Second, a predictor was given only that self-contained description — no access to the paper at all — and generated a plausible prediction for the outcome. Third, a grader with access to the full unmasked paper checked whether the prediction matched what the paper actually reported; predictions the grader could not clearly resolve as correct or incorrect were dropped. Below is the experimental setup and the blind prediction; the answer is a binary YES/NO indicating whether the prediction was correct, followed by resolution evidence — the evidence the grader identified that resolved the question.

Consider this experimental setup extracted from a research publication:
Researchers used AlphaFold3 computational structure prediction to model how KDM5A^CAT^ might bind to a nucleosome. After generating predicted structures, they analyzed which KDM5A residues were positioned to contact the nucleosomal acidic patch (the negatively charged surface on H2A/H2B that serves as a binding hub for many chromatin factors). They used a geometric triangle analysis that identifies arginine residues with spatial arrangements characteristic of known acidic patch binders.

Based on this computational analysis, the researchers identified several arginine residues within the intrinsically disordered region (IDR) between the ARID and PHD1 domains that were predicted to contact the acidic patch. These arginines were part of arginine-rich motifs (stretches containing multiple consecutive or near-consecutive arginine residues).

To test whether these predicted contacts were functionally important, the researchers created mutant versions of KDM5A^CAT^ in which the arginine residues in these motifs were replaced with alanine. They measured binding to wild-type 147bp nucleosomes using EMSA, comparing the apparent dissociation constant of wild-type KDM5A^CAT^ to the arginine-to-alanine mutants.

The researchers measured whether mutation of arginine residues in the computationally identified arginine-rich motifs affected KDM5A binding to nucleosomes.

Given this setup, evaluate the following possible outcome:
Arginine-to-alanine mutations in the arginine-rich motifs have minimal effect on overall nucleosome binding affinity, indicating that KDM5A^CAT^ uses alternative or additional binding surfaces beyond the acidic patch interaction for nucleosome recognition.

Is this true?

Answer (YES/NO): NO